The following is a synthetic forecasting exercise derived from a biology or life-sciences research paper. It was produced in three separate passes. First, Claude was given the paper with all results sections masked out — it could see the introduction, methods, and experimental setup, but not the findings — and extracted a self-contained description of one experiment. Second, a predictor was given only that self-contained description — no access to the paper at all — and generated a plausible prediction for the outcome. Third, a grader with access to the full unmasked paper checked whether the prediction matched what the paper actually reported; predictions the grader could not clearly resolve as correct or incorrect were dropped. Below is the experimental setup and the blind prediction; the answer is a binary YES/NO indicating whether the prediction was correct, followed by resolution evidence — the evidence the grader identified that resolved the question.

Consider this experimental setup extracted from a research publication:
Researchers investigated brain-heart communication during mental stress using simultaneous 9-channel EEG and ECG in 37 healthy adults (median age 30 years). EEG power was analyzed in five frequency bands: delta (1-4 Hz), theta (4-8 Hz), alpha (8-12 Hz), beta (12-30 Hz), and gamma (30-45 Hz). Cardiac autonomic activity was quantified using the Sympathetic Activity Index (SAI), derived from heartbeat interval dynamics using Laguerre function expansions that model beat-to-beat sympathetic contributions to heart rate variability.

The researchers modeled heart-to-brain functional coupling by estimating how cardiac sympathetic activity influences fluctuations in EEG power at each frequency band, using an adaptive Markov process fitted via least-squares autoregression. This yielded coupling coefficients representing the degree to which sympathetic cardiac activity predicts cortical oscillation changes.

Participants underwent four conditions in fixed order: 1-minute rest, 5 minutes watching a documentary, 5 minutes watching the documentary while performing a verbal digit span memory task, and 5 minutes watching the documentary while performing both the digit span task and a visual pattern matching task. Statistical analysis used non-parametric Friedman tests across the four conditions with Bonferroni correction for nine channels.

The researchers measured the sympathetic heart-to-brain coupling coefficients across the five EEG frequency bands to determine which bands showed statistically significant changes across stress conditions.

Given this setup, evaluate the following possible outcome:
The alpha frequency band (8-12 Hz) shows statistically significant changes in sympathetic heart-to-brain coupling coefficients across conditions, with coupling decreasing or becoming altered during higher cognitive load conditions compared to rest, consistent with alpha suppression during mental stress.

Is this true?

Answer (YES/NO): NO